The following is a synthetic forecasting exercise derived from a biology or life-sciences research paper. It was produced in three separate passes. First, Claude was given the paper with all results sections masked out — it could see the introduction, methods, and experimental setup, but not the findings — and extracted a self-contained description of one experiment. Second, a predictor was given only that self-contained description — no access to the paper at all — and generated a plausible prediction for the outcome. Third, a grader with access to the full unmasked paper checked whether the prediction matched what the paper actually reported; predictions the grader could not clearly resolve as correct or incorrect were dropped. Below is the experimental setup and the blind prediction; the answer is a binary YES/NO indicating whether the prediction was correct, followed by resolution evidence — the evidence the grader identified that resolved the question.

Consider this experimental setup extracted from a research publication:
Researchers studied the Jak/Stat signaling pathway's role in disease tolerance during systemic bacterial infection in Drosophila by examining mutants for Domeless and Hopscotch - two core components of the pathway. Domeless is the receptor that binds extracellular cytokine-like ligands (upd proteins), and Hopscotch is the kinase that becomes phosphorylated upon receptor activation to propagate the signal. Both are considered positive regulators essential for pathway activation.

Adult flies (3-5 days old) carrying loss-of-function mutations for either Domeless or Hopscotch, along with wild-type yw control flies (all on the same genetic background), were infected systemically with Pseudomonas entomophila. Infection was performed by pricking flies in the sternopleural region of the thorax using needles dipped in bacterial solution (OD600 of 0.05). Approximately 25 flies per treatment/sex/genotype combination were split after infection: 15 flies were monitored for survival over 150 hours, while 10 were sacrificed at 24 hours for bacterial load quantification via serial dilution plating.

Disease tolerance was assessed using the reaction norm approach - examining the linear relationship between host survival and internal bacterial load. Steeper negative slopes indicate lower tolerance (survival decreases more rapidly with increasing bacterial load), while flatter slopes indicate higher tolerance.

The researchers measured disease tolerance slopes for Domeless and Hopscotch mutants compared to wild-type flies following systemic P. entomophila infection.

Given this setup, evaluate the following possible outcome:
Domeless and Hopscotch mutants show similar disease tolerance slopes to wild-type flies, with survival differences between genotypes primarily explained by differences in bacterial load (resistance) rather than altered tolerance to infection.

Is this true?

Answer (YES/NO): NO